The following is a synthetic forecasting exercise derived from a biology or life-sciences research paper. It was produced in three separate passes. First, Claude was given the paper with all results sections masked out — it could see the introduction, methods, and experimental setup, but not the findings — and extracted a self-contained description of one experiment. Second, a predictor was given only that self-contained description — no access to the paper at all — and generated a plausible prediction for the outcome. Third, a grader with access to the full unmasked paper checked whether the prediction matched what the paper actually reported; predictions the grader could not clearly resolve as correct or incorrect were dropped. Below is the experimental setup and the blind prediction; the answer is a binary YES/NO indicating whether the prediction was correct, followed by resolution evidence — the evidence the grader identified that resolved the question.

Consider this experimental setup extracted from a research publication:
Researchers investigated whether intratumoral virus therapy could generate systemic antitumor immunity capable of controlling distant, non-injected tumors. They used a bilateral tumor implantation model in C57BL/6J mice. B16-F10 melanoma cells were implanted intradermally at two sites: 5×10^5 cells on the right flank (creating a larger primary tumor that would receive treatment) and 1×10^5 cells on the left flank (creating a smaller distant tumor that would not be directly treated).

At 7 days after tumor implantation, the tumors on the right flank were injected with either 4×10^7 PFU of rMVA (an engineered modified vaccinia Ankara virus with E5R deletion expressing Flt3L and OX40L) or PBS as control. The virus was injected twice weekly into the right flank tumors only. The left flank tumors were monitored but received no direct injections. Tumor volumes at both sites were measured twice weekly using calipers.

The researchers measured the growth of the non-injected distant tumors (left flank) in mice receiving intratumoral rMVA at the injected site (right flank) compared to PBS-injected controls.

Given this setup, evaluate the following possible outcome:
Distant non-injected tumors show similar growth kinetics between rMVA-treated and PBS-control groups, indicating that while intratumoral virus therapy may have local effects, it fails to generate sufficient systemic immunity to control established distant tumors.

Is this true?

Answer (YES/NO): NO